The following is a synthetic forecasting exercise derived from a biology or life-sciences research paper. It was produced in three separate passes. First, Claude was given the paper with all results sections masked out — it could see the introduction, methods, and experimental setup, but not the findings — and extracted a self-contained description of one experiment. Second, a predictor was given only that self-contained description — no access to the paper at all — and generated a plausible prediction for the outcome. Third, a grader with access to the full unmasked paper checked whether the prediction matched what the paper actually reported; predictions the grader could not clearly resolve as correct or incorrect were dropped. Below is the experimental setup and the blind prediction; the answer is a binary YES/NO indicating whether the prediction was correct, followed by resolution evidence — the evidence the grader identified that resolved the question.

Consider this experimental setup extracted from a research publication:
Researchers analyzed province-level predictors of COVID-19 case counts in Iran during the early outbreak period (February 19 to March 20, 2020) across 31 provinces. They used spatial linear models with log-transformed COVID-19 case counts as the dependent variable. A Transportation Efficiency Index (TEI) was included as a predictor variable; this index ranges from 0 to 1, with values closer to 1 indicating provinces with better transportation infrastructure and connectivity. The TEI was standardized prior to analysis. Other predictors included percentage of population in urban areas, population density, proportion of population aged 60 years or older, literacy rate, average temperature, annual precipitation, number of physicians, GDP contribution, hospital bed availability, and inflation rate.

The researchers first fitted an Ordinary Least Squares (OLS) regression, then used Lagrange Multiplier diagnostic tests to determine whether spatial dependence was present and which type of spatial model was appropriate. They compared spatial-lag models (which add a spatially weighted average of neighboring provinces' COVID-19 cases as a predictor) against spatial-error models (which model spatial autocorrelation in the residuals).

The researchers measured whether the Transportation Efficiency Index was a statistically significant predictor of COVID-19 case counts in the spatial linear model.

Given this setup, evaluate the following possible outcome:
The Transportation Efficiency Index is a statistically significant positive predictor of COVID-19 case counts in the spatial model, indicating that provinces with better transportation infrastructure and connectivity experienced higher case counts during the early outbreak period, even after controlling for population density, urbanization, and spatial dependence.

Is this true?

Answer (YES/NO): YES